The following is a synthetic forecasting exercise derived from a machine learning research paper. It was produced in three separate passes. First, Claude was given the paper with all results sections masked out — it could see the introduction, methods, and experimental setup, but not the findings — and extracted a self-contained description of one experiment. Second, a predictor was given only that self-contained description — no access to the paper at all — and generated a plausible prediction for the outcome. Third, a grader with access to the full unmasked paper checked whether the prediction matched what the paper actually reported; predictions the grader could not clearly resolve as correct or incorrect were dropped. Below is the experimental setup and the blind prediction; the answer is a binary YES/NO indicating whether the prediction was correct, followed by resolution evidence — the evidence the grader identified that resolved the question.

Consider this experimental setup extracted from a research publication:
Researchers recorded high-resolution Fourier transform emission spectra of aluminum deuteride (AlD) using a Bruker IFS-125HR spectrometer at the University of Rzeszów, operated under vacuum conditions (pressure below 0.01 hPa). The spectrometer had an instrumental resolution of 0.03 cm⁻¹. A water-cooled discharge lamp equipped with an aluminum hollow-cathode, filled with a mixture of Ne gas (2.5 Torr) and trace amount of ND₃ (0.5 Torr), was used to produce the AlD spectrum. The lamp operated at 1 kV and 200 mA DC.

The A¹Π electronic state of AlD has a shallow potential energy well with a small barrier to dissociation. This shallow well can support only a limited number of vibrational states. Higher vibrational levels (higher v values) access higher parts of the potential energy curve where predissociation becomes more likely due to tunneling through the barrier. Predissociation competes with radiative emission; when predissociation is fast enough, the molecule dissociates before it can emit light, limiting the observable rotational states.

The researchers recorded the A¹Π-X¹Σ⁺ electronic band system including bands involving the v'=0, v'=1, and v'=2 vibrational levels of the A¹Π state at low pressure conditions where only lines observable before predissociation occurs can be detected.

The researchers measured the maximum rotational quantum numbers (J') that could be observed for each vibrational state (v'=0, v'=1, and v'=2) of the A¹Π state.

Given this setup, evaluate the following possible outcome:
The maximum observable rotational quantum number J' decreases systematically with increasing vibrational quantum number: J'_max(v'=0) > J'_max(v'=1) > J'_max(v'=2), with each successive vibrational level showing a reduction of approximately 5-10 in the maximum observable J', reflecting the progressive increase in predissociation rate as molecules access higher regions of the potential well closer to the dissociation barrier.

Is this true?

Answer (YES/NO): NO